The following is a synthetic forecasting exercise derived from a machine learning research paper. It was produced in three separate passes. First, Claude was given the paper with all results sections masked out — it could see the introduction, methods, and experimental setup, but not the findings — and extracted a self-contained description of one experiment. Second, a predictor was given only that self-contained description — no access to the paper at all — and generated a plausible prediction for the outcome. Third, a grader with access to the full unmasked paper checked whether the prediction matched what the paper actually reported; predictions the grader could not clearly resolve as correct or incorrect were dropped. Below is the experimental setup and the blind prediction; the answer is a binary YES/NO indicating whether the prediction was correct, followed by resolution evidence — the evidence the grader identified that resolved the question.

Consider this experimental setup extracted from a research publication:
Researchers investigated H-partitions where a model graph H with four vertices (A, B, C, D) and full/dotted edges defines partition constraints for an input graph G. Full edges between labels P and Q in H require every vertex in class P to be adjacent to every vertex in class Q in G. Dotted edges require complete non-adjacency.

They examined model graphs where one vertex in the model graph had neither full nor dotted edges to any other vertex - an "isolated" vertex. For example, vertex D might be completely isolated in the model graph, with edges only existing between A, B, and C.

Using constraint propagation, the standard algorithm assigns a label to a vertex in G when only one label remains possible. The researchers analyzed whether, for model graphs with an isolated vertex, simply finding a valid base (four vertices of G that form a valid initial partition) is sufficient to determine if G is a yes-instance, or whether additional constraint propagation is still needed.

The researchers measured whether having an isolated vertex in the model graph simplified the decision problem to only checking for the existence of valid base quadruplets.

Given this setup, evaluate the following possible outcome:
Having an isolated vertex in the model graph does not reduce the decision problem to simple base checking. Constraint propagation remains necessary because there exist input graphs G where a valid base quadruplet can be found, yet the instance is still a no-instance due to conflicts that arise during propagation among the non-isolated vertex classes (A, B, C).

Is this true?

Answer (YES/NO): NO